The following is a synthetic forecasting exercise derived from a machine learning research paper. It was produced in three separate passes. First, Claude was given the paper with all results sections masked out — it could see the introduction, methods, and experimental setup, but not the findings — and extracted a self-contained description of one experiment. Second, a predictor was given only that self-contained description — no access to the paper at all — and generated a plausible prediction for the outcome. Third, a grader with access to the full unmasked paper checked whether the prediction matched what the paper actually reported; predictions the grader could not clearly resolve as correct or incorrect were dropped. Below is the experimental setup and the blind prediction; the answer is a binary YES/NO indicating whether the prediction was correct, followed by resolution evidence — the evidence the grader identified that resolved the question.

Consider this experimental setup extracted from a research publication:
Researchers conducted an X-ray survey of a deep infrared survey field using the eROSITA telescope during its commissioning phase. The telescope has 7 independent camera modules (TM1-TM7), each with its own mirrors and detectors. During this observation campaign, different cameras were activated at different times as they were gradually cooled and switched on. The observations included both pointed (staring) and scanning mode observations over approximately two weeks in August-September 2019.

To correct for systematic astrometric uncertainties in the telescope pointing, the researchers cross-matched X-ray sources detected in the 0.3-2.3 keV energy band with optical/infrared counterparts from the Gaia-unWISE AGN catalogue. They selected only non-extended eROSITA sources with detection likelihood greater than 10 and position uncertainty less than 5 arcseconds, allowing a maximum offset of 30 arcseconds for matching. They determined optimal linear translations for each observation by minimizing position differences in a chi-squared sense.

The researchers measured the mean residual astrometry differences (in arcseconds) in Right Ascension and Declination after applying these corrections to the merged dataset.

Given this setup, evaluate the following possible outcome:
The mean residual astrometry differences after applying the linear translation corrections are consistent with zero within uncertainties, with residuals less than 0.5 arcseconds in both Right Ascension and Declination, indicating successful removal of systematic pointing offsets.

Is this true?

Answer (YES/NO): YES